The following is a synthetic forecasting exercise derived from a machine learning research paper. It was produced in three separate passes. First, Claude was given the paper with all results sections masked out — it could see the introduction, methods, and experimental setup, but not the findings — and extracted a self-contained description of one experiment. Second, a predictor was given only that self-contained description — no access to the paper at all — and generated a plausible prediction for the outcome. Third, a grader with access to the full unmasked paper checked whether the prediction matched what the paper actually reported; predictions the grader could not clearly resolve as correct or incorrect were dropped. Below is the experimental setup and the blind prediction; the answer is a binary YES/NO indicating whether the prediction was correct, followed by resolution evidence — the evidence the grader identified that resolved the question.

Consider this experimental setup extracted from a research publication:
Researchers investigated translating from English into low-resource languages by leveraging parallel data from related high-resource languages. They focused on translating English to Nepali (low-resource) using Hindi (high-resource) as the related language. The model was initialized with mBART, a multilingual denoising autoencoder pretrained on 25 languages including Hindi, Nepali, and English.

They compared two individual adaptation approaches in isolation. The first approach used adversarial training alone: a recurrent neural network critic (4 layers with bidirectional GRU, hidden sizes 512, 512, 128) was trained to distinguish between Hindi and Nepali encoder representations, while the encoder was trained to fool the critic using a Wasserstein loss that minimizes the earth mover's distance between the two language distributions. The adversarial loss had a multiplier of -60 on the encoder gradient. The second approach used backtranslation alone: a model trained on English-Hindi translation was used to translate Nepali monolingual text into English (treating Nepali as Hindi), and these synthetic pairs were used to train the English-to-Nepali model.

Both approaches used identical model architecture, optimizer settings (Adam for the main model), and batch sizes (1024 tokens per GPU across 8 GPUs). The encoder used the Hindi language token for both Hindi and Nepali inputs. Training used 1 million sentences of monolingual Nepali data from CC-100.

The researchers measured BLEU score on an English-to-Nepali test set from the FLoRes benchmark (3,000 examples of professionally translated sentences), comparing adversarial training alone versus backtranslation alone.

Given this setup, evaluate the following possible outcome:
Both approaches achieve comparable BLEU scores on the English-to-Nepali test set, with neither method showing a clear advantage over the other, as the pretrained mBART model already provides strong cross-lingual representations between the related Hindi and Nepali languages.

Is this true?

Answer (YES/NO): NO